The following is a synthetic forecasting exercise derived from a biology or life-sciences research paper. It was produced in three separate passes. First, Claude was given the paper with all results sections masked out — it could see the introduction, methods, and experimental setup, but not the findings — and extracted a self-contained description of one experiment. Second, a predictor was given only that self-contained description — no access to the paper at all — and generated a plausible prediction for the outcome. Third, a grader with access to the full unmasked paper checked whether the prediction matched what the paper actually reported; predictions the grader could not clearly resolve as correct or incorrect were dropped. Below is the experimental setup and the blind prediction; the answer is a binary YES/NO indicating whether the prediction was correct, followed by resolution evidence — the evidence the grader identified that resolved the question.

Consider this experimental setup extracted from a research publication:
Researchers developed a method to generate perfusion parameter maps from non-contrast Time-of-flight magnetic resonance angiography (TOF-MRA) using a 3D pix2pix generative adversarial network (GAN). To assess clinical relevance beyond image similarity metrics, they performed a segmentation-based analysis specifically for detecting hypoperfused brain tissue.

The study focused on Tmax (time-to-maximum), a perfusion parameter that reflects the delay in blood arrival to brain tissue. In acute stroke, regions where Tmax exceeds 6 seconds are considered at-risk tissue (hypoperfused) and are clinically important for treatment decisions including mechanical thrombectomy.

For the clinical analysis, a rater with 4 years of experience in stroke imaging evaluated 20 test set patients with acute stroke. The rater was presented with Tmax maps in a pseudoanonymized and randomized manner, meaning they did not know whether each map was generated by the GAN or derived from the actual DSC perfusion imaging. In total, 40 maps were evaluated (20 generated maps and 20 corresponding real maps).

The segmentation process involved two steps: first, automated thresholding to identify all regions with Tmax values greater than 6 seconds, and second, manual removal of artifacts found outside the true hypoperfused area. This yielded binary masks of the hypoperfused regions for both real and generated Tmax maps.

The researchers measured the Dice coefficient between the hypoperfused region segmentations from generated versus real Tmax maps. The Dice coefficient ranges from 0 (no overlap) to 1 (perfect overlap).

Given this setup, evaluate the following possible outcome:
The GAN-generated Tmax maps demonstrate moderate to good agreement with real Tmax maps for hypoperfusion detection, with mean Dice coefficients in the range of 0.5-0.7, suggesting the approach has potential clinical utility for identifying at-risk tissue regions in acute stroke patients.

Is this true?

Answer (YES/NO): NO